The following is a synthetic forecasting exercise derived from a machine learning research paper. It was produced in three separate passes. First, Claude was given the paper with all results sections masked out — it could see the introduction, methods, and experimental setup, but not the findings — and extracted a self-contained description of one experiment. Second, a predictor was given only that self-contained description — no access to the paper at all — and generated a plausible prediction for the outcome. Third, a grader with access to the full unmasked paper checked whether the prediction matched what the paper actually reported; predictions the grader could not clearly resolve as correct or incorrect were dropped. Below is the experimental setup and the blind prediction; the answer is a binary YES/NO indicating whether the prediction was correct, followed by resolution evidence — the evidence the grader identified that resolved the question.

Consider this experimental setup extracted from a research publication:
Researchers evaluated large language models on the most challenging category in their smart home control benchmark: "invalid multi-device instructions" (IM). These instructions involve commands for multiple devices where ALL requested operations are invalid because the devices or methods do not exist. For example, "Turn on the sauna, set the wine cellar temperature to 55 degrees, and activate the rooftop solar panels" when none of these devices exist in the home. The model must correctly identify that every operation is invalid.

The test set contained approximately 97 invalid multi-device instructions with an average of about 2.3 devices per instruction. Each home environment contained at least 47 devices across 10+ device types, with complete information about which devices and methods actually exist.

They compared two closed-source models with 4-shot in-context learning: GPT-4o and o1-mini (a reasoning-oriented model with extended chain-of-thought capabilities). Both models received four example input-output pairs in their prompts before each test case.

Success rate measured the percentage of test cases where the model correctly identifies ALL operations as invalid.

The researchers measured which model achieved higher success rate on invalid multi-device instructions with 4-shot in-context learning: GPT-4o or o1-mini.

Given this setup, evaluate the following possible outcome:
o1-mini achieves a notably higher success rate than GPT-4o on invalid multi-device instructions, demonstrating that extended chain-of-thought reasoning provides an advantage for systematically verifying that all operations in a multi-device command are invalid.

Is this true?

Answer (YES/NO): YES